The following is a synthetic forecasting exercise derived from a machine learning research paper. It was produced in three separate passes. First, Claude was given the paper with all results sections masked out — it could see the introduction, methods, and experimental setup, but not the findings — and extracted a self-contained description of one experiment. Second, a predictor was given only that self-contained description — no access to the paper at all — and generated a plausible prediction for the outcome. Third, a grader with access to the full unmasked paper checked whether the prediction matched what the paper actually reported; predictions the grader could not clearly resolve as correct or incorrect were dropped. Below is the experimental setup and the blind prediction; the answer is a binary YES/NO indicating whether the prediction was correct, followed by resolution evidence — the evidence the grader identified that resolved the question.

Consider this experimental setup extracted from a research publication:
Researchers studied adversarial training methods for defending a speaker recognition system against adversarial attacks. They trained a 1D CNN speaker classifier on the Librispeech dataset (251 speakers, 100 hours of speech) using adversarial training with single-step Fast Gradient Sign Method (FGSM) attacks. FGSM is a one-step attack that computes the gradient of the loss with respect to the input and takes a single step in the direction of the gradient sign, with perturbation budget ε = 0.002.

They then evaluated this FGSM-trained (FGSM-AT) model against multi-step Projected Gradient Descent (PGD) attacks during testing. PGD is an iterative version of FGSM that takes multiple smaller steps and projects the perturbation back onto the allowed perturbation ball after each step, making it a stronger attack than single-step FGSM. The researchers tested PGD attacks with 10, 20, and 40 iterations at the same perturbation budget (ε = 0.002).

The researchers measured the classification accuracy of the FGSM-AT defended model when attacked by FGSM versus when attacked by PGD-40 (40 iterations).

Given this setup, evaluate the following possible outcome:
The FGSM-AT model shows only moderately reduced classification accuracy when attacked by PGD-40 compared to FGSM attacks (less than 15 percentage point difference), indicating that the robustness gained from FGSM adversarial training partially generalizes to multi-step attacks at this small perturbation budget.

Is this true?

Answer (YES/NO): NO